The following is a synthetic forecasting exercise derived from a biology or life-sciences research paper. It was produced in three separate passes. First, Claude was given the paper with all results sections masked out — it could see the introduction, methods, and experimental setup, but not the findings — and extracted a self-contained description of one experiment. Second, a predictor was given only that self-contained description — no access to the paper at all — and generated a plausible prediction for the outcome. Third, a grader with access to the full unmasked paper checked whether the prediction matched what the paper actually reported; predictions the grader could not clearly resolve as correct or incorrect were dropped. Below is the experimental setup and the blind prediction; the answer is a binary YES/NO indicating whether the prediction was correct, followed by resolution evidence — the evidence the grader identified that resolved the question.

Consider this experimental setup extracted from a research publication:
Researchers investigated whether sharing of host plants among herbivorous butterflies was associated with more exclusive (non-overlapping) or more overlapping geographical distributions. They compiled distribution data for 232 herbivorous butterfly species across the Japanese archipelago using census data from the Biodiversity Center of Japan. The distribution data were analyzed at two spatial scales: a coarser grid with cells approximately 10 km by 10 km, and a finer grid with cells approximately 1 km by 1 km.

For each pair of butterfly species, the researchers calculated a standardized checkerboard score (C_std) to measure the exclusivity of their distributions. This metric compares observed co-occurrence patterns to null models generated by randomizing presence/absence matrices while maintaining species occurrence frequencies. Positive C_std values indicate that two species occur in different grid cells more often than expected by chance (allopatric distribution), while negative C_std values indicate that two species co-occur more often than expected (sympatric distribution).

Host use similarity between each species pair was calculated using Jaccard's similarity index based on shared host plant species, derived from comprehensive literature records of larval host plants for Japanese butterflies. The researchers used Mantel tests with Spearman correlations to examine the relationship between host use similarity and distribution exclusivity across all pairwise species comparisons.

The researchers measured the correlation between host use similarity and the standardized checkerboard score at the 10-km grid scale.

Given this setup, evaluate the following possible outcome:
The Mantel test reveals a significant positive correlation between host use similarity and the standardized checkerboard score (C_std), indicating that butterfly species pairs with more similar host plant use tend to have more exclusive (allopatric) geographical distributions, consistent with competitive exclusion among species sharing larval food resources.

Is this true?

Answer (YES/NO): NO